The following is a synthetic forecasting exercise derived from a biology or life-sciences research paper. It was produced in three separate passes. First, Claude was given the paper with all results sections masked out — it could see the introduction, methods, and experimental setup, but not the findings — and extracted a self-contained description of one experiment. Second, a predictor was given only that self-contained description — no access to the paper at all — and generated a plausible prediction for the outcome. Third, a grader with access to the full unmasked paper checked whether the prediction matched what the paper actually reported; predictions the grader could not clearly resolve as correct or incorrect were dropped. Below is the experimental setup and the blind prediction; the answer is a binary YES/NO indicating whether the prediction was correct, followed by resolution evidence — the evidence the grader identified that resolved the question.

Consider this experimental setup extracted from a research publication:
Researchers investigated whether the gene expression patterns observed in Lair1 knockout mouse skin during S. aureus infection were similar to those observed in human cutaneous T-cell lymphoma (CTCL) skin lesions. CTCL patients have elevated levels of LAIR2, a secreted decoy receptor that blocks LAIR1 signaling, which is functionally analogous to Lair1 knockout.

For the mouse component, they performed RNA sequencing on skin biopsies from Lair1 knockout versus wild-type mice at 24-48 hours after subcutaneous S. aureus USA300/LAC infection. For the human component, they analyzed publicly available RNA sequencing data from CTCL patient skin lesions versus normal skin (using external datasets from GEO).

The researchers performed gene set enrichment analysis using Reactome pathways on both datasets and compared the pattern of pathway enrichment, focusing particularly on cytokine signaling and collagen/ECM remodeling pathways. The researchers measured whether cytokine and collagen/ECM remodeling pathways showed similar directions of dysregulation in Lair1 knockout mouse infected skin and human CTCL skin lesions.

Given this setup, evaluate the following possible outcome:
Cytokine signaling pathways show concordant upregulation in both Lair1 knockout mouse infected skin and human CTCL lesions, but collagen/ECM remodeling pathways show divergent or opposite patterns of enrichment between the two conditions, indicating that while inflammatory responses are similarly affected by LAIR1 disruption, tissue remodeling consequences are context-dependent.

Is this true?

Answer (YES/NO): YES